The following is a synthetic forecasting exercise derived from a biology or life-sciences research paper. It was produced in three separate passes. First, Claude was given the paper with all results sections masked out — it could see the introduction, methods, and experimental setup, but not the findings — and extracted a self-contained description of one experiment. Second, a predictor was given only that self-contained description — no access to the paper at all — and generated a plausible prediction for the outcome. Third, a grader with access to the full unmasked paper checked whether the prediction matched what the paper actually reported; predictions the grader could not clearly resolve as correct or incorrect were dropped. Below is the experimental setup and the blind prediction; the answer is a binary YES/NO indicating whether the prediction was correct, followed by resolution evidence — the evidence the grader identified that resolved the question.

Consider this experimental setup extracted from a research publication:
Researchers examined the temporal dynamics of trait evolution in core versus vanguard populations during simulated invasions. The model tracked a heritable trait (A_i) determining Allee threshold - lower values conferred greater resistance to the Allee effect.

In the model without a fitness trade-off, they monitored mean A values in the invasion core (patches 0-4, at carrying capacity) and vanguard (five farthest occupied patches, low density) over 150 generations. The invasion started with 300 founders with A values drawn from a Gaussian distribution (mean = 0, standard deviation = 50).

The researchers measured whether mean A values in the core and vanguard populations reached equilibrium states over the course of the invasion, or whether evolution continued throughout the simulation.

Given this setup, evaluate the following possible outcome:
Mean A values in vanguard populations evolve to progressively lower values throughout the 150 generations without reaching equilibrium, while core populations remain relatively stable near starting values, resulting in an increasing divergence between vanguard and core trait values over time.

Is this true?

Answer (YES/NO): YES